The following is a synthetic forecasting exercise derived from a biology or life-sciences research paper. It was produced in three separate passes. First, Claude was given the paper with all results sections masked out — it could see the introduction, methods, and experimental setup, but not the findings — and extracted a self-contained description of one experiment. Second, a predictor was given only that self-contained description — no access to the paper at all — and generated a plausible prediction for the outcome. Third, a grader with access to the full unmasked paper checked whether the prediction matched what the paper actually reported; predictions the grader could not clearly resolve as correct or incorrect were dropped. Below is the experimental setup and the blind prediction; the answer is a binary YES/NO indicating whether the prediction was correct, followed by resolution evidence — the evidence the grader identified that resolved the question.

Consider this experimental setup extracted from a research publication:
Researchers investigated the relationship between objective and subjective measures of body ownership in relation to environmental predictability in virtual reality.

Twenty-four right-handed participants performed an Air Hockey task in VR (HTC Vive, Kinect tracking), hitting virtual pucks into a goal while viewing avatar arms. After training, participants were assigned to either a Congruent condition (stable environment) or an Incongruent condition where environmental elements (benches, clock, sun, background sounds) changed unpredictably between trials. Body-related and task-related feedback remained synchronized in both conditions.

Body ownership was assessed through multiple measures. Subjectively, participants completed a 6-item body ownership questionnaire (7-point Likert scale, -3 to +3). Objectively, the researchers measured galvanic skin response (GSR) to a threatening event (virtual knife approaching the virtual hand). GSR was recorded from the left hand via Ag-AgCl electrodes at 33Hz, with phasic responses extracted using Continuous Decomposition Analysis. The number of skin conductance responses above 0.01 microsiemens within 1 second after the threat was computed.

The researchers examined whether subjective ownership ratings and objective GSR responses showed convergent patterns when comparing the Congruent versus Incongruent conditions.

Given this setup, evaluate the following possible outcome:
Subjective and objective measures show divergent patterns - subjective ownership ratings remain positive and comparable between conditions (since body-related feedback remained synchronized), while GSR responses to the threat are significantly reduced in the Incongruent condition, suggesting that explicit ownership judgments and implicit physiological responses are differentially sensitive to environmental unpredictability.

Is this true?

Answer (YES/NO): NO